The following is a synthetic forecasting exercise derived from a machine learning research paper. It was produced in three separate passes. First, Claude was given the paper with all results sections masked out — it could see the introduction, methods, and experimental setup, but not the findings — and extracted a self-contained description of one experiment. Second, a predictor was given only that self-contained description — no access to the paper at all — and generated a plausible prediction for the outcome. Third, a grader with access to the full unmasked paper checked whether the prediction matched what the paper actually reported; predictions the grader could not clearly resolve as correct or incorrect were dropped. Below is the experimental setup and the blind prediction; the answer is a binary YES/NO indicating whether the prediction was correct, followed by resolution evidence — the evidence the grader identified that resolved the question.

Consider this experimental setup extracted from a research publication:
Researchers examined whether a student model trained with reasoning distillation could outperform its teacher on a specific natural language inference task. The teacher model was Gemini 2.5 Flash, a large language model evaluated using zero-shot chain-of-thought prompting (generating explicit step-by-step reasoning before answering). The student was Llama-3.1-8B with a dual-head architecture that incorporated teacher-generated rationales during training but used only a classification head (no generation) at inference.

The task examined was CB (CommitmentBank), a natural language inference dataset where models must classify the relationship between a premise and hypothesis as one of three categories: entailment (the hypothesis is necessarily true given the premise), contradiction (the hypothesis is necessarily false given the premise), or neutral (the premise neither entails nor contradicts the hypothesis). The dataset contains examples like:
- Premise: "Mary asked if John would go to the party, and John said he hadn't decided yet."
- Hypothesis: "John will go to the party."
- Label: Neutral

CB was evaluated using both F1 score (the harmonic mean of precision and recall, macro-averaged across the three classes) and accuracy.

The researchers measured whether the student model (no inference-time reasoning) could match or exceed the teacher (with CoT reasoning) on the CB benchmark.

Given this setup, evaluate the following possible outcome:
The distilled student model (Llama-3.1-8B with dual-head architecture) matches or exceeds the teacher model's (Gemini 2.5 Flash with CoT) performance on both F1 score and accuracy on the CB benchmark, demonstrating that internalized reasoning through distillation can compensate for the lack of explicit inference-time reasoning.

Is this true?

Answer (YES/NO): YES